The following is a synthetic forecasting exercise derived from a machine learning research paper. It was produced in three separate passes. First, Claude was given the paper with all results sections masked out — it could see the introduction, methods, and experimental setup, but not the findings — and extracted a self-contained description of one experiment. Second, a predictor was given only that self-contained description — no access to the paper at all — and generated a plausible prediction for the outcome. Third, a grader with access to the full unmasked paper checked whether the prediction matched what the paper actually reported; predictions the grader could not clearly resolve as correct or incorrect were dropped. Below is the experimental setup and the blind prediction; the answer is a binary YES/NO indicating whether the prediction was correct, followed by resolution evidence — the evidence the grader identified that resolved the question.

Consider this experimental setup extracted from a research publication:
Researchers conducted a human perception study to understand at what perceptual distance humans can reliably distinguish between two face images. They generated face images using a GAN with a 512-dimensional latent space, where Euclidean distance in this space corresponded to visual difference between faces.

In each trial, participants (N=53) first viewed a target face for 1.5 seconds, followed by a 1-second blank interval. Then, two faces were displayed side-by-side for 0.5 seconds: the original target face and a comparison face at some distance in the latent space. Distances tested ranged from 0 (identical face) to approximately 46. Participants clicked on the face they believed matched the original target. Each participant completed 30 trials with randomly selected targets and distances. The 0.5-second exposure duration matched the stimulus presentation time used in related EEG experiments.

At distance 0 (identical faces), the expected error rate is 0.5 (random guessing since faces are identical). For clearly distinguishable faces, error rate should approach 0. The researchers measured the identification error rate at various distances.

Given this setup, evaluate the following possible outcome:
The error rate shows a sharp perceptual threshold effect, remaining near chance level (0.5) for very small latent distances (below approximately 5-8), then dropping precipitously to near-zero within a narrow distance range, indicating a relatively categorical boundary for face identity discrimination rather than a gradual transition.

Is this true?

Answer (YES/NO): NO